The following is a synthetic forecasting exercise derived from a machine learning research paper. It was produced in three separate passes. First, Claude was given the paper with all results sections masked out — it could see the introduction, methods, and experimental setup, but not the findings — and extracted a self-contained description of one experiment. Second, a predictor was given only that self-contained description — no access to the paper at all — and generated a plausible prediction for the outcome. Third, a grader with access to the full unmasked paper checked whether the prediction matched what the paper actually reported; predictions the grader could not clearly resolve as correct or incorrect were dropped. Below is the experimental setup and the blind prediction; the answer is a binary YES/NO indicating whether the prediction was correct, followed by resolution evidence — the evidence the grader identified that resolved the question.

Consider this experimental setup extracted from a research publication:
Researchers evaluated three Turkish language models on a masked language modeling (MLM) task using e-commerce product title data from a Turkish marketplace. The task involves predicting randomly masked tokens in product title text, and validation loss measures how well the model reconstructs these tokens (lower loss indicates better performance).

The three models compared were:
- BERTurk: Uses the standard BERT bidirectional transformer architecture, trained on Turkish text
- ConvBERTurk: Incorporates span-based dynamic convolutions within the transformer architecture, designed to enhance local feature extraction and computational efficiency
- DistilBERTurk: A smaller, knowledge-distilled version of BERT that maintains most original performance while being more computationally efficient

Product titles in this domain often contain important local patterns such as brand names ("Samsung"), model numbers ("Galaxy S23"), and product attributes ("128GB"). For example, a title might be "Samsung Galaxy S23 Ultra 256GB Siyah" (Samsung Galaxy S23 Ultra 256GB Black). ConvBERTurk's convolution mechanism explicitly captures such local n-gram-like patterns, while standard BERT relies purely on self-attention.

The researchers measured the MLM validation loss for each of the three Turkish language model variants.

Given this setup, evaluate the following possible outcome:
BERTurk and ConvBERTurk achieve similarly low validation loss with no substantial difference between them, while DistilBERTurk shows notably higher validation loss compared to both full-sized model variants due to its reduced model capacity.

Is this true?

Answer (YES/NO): NO